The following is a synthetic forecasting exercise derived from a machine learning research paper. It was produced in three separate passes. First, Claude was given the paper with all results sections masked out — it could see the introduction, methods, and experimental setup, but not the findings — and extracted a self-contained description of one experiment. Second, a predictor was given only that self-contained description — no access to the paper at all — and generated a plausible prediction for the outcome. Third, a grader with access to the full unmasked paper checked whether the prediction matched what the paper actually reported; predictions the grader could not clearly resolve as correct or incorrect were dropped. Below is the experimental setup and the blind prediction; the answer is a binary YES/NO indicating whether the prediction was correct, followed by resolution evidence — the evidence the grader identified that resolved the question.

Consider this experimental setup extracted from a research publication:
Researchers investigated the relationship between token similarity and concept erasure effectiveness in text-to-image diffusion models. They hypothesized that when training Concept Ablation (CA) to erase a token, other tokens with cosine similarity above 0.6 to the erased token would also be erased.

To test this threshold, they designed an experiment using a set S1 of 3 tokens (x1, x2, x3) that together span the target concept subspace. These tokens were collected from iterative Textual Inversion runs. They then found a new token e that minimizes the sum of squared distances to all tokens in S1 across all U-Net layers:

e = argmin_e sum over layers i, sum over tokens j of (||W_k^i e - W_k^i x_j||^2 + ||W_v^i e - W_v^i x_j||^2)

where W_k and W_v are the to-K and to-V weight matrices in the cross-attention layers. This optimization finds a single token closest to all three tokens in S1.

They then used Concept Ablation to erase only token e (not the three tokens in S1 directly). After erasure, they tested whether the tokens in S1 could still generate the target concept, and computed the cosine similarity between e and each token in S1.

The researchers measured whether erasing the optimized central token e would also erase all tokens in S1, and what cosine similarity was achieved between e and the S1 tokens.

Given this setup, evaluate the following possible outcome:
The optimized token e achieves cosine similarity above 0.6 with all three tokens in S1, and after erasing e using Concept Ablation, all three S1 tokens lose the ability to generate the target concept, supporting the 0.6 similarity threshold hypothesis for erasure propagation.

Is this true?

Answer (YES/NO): YES